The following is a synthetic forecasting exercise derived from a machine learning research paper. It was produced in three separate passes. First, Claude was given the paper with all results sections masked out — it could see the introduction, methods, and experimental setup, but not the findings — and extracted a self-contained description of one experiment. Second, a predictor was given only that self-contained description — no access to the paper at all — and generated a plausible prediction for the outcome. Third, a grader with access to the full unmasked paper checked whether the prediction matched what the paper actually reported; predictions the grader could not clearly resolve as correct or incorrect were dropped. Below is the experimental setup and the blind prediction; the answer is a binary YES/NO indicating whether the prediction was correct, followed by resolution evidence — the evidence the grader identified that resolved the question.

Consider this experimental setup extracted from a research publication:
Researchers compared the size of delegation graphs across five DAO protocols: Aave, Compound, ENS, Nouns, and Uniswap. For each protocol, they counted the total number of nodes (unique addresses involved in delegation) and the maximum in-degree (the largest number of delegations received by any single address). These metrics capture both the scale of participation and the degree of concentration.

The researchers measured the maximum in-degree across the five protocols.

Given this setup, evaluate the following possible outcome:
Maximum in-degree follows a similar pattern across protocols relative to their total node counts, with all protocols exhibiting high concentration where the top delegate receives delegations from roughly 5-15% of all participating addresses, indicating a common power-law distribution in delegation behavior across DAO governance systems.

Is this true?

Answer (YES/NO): NO